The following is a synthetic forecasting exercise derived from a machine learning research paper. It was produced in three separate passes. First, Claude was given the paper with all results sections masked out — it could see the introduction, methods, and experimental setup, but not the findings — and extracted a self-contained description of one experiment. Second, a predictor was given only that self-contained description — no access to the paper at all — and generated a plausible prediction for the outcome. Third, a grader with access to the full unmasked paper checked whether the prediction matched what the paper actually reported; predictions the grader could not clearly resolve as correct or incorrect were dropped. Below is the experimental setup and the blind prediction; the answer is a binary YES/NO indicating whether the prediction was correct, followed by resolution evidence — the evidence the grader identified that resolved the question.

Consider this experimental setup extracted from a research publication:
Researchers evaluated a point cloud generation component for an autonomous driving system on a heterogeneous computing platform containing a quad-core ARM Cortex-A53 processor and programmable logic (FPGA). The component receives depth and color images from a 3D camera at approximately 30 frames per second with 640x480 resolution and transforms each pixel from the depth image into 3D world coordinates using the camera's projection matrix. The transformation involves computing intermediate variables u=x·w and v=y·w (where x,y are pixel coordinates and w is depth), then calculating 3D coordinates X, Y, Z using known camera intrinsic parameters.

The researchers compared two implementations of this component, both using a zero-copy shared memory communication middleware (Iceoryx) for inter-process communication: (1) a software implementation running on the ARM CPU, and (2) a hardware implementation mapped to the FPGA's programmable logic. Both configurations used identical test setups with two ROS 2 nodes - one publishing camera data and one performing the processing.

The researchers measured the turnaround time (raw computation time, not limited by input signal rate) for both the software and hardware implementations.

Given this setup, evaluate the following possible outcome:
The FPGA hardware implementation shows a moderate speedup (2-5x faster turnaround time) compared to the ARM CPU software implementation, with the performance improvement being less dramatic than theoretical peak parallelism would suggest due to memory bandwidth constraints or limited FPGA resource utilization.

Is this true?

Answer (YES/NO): NO